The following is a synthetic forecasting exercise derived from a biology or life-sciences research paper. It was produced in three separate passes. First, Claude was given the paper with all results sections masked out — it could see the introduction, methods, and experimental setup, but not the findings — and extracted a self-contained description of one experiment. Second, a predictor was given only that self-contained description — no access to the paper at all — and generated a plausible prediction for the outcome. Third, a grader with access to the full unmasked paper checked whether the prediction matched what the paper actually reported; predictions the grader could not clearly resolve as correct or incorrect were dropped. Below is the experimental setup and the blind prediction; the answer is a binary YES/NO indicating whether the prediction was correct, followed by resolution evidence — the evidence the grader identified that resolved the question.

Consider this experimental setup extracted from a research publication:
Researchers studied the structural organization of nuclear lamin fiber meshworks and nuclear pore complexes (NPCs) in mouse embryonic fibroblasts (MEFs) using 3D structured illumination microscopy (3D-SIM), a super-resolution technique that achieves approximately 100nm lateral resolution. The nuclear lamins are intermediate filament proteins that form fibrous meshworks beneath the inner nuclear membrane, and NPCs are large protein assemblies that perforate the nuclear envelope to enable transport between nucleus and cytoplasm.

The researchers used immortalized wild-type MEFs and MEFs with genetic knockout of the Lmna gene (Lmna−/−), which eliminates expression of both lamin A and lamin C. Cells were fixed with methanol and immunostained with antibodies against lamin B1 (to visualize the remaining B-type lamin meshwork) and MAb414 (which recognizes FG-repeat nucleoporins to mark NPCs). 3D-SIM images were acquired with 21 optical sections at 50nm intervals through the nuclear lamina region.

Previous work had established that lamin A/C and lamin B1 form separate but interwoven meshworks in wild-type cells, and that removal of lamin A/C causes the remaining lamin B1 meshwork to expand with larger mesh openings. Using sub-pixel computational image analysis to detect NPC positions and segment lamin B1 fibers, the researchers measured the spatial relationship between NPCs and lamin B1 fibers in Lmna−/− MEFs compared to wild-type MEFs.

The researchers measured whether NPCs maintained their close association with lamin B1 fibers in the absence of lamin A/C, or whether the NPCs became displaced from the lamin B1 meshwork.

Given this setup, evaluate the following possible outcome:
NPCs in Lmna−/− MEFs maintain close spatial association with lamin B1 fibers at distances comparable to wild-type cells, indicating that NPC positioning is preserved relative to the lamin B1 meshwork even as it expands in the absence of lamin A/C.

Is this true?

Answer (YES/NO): NO